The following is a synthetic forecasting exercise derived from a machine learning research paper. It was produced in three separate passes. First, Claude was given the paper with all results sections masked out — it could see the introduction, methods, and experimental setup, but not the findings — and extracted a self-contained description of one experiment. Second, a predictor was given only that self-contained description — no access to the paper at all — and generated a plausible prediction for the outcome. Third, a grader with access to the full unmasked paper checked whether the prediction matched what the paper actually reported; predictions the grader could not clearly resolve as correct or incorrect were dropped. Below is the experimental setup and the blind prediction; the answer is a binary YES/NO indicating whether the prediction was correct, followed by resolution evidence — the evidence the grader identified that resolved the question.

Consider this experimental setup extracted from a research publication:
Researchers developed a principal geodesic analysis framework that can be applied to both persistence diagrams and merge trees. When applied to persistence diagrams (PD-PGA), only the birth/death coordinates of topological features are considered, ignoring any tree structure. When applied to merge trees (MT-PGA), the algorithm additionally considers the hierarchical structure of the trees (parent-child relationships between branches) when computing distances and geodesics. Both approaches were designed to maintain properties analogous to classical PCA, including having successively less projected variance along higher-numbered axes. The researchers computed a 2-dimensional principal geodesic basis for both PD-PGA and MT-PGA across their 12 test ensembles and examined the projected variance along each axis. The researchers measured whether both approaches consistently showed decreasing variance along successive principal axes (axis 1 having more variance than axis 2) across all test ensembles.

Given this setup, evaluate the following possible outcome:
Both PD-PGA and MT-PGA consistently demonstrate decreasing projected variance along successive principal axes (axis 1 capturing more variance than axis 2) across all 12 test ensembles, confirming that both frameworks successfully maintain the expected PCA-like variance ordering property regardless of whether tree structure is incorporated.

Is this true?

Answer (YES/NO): YES